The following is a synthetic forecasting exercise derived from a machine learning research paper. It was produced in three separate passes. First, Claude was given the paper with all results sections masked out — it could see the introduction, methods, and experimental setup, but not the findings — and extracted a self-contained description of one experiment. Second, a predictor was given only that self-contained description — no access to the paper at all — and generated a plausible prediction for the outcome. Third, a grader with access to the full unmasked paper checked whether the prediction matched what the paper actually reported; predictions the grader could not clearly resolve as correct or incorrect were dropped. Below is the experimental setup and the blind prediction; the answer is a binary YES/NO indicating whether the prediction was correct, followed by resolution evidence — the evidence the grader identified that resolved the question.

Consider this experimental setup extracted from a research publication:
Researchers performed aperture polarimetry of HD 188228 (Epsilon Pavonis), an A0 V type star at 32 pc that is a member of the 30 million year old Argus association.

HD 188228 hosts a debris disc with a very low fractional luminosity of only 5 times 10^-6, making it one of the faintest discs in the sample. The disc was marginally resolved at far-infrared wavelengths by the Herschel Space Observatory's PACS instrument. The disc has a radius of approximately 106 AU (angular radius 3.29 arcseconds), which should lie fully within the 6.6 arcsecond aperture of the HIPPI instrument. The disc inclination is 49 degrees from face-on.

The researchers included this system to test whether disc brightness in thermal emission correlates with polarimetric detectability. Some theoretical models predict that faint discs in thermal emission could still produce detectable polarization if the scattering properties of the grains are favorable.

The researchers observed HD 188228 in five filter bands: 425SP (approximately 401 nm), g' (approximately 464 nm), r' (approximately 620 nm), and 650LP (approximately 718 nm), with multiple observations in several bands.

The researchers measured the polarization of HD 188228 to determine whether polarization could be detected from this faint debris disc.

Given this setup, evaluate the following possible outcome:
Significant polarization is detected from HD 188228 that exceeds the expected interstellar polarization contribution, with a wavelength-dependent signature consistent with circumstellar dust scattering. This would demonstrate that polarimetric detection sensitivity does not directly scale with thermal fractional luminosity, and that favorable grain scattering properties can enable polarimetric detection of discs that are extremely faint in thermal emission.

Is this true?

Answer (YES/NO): NO